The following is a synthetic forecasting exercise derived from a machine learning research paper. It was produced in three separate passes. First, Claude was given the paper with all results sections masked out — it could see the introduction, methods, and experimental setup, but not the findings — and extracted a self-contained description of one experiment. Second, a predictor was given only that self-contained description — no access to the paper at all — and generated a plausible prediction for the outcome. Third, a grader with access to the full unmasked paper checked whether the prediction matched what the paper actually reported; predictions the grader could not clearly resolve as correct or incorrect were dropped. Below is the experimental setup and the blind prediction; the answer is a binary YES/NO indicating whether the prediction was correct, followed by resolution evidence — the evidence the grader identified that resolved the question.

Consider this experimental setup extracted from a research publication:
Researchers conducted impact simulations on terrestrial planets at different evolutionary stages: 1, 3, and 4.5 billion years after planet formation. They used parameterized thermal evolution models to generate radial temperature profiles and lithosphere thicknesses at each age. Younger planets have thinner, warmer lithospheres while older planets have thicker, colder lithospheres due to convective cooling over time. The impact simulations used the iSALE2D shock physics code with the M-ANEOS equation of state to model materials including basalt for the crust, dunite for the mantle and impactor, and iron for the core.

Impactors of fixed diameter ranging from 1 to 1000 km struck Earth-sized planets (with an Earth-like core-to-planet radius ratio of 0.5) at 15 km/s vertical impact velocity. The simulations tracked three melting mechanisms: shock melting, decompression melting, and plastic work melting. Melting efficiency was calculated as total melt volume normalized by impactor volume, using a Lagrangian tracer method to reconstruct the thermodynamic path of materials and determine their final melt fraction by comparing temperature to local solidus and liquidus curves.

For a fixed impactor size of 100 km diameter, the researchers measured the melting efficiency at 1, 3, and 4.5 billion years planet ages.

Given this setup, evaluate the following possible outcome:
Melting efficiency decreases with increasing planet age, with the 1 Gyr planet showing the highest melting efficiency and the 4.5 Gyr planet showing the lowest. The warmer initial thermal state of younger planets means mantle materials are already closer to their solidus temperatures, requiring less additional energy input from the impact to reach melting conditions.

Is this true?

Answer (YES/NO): YES